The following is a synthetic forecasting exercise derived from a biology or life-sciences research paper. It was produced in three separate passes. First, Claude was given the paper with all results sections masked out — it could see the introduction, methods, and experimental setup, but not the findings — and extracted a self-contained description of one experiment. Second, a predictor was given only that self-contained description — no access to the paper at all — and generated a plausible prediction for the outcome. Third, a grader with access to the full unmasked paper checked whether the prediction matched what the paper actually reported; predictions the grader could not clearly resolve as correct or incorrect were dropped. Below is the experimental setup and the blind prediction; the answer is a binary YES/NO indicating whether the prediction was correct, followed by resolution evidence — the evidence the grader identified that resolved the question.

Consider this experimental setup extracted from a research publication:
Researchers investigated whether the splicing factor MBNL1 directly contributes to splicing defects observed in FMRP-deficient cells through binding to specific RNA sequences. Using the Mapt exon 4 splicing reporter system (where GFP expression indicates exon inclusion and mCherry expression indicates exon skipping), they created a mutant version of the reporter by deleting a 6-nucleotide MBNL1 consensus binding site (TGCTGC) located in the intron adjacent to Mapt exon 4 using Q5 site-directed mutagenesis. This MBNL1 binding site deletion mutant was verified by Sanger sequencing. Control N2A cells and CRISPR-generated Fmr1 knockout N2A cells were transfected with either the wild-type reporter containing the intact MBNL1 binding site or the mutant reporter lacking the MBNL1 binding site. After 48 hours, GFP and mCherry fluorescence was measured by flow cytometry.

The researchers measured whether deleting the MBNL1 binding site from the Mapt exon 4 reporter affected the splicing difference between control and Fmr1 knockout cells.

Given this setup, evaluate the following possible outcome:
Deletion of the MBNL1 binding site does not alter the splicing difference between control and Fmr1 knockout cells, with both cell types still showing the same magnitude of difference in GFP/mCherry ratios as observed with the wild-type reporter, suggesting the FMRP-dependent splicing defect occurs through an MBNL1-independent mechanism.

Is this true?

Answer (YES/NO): NO